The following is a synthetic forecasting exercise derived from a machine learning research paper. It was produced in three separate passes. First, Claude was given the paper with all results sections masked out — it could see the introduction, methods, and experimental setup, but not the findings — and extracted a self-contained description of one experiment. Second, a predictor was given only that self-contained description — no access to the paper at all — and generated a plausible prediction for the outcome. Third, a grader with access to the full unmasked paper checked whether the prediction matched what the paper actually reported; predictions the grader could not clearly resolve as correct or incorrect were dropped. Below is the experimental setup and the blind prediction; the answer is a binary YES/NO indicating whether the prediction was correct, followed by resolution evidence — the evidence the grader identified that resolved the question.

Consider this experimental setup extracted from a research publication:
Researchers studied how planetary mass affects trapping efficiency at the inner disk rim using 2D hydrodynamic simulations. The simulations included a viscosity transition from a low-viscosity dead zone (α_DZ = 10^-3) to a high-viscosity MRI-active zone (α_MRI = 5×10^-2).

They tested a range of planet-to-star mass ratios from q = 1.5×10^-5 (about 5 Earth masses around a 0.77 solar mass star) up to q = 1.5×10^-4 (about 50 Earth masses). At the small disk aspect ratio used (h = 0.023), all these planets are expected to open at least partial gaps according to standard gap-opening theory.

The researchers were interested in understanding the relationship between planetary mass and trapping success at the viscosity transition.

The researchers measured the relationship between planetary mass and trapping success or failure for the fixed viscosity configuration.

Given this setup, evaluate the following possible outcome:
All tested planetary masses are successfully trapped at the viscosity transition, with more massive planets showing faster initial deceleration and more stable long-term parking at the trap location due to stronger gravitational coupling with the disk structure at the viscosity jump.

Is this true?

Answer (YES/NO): NO